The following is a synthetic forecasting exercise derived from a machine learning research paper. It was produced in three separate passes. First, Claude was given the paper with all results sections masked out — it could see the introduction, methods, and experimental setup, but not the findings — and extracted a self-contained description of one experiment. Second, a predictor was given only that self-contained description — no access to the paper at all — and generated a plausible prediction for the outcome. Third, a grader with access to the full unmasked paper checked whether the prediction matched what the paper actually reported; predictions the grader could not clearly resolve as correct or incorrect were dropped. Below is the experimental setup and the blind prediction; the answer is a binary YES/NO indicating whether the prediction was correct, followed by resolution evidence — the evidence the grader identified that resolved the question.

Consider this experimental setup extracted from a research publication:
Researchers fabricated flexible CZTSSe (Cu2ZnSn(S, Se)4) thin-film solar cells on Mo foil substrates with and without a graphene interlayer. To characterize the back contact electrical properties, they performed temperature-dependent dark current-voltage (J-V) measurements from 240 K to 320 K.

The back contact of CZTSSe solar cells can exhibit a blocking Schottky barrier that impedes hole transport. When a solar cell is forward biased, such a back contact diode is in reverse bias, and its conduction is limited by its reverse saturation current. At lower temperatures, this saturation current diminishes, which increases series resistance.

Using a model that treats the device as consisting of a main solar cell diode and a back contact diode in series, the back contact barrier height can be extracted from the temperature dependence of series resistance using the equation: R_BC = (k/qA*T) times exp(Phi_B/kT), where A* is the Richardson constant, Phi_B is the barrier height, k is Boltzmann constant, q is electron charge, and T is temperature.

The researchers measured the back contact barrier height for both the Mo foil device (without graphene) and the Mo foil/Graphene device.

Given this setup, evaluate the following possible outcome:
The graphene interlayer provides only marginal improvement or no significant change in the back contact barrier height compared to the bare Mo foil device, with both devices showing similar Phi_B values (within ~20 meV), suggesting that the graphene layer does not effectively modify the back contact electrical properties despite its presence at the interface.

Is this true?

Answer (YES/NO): NO